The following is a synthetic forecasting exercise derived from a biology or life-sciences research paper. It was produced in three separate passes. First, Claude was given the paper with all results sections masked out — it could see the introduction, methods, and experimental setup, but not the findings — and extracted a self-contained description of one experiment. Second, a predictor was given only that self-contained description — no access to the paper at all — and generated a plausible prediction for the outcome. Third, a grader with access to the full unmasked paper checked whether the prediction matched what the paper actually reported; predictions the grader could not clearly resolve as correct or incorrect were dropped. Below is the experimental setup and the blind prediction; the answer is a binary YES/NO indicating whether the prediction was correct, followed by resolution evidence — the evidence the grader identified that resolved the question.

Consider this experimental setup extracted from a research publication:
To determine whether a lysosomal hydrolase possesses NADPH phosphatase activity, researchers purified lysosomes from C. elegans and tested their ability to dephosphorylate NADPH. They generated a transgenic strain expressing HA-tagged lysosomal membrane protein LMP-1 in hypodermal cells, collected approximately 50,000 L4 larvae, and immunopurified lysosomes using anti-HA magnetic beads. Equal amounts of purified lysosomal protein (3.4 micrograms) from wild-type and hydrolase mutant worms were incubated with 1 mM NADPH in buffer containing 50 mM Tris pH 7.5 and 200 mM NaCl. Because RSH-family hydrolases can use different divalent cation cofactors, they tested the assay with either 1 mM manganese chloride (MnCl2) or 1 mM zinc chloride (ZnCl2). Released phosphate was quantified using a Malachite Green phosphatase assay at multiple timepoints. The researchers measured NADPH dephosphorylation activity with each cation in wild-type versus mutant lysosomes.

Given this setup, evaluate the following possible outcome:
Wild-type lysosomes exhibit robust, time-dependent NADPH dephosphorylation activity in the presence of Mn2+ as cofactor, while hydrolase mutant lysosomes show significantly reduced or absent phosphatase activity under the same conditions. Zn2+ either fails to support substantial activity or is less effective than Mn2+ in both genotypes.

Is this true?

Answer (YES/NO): YES